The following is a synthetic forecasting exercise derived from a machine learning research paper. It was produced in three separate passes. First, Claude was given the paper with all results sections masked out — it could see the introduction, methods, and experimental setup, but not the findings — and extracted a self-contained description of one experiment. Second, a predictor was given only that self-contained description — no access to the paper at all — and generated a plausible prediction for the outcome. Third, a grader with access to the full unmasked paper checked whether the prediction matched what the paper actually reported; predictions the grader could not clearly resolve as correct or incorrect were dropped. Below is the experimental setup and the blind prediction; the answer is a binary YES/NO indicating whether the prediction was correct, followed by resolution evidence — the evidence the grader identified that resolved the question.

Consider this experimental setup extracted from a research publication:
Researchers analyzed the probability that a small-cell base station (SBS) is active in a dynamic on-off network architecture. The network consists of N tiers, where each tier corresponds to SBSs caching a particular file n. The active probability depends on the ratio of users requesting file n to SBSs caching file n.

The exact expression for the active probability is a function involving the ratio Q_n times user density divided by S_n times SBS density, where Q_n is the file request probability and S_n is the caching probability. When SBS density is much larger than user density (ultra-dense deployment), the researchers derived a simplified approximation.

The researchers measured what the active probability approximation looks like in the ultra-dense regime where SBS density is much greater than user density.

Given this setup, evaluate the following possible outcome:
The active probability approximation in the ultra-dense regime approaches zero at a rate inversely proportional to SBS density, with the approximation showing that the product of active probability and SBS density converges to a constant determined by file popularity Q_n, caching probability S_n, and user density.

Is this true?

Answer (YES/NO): YES